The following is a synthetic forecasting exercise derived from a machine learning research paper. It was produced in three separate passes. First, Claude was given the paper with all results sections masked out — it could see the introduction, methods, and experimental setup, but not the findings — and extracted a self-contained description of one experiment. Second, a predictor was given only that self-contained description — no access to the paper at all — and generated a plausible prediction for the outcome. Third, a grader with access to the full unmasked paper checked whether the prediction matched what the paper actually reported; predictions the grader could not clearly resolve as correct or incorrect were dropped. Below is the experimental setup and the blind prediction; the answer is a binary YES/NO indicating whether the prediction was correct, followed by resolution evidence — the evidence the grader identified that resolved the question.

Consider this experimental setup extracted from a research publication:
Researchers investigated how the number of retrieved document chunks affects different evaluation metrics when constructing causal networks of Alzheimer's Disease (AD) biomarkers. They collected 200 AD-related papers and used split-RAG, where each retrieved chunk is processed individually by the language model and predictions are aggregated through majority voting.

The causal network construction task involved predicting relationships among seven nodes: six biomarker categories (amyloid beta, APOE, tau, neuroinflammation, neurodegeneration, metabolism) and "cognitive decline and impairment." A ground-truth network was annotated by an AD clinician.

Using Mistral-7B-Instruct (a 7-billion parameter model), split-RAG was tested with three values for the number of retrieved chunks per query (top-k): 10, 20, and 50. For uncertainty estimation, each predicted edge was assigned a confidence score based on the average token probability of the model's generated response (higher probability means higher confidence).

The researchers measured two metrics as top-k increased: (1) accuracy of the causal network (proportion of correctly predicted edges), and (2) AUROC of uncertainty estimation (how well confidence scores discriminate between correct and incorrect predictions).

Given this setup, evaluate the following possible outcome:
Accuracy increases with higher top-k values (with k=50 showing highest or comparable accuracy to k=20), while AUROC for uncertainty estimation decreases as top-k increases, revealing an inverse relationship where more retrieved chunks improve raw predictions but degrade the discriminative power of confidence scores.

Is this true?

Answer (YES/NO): NO